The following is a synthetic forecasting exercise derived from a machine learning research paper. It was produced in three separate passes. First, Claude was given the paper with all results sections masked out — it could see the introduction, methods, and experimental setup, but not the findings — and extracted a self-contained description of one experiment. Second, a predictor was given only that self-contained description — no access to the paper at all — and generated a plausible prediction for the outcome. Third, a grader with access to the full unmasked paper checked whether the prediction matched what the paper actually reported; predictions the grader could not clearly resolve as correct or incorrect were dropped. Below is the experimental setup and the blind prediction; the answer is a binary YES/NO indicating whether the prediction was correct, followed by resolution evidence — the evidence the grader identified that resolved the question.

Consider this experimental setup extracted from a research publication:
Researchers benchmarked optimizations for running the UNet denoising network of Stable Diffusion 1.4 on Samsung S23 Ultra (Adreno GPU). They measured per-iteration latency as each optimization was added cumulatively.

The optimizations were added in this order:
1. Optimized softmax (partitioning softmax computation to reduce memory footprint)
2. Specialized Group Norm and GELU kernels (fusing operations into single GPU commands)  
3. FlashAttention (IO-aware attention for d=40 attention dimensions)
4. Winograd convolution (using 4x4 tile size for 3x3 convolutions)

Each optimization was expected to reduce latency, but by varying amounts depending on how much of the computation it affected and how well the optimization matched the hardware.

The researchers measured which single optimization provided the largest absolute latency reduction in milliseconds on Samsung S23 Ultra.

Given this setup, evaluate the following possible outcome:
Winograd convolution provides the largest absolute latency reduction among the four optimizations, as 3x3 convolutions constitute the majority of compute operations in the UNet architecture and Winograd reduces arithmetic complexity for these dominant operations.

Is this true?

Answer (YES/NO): NO